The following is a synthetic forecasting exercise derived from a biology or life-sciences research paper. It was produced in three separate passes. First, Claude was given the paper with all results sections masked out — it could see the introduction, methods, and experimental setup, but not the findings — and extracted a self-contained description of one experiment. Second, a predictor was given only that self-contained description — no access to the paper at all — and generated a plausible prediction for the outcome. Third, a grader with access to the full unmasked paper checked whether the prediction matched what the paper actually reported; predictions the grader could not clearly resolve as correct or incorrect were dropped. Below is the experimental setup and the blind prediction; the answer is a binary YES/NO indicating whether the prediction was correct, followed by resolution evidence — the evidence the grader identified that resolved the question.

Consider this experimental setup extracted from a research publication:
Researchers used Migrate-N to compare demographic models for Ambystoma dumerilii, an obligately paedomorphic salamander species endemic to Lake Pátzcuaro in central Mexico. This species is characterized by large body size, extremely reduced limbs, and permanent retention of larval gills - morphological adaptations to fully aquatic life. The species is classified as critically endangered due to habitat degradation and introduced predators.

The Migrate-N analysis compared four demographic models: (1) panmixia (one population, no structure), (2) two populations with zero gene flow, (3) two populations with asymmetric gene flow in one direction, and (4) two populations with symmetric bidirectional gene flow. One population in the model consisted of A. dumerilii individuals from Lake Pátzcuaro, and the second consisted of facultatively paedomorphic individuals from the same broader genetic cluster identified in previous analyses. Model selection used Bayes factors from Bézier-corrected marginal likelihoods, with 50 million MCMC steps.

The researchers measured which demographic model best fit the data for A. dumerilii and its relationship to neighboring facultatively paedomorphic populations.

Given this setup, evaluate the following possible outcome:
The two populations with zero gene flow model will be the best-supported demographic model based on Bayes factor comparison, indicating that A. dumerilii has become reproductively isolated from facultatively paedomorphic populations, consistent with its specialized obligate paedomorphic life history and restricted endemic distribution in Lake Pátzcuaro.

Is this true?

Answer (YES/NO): NO